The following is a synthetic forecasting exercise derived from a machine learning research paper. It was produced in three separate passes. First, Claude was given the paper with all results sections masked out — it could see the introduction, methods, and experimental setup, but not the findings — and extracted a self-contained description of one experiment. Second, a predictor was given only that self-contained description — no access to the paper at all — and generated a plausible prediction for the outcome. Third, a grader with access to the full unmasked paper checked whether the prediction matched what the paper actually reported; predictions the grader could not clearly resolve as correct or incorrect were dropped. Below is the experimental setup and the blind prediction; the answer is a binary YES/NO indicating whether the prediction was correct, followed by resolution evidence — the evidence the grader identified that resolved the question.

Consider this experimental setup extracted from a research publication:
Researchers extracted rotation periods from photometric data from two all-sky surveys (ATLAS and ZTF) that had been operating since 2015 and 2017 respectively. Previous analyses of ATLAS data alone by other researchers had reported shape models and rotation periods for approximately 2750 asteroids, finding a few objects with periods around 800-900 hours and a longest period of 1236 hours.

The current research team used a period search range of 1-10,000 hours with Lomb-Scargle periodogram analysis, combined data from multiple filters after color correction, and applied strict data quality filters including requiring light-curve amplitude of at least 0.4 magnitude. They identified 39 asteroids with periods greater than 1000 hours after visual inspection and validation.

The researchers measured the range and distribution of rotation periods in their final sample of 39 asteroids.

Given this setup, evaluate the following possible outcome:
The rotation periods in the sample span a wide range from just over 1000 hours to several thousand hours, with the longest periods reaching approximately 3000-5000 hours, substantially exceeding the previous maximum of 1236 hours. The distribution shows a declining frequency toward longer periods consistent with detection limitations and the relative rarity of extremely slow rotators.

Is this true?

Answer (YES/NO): YES